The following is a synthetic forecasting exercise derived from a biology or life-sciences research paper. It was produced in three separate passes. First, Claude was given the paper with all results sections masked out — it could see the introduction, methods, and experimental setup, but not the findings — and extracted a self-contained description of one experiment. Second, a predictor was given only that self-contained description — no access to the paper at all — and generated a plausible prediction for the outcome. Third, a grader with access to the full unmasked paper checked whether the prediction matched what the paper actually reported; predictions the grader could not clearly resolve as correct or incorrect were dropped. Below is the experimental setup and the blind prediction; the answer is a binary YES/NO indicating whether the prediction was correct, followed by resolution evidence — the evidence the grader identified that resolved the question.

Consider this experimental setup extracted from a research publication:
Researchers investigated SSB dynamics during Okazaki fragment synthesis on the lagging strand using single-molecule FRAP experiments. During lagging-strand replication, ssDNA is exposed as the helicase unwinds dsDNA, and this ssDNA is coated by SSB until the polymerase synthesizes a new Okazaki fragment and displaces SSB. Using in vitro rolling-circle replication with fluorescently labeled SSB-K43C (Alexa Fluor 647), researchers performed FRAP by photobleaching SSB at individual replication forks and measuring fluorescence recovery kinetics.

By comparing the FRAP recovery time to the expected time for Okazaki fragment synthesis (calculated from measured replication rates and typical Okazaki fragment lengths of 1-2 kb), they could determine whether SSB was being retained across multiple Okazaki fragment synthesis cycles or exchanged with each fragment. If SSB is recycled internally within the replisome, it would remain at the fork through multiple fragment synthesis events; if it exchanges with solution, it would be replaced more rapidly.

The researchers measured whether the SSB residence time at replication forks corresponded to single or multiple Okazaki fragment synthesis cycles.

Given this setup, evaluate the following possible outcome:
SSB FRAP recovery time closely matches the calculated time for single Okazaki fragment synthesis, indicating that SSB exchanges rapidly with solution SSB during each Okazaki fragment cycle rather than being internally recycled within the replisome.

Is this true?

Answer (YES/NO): NO